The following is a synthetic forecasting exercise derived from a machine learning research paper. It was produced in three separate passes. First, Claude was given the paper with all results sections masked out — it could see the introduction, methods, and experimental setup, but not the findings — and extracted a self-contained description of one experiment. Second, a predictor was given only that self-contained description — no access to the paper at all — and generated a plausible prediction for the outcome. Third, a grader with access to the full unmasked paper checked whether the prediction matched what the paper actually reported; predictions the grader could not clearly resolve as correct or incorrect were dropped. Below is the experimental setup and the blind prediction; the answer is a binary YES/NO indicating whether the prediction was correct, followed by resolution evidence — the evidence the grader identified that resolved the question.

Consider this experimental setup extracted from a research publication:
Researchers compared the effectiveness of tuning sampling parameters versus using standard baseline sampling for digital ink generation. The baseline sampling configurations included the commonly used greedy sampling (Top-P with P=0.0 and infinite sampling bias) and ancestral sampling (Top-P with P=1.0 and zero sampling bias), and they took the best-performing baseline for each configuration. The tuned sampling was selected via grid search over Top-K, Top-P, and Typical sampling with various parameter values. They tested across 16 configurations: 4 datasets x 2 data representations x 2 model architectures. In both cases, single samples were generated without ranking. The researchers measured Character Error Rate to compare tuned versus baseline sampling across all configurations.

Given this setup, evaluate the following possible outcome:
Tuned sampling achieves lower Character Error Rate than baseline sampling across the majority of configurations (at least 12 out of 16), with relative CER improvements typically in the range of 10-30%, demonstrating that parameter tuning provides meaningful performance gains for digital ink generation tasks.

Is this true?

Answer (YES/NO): YES